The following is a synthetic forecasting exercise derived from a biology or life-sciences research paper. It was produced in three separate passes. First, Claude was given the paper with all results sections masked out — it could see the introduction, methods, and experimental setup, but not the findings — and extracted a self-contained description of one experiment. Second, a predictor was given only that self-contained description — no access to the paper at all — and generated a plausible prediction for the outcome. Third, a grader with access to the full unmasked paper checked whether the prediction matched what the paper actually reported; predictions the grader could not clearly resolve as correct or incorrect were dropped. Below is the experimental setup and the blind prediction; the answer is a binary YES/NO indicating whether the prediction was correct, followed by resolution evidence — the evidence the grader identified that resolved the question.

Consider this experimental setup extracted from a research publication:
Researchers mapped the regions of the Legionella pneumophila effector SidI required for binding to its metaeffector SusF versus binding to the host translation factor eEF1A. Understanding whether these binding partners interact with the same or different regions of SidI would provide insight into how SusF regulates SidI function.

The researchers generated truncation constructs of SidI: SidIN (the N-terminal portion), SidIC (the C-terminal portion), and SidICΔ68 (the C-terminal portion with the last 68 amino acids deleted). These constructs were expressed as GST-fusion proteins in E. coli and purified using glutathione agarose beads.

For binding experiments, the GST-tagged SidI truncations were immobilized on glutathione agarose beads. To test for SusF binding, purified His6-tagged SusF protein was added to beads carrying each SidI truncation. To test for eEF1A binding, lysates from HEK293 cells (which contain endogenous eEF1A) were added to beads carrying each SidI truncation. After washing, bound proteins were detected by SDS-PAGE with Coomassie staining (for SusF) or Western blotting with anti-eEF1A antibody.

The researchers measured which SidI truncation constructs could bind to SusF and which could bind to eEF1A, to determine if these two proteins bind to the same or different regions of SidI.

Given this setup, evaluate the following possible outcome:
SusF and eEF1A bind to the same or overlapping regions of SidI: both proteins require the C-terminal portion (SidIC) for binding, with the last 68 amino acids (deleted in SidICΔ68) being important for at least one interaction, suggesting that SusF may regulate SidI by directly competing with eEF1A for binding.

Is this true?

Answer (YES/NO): NO